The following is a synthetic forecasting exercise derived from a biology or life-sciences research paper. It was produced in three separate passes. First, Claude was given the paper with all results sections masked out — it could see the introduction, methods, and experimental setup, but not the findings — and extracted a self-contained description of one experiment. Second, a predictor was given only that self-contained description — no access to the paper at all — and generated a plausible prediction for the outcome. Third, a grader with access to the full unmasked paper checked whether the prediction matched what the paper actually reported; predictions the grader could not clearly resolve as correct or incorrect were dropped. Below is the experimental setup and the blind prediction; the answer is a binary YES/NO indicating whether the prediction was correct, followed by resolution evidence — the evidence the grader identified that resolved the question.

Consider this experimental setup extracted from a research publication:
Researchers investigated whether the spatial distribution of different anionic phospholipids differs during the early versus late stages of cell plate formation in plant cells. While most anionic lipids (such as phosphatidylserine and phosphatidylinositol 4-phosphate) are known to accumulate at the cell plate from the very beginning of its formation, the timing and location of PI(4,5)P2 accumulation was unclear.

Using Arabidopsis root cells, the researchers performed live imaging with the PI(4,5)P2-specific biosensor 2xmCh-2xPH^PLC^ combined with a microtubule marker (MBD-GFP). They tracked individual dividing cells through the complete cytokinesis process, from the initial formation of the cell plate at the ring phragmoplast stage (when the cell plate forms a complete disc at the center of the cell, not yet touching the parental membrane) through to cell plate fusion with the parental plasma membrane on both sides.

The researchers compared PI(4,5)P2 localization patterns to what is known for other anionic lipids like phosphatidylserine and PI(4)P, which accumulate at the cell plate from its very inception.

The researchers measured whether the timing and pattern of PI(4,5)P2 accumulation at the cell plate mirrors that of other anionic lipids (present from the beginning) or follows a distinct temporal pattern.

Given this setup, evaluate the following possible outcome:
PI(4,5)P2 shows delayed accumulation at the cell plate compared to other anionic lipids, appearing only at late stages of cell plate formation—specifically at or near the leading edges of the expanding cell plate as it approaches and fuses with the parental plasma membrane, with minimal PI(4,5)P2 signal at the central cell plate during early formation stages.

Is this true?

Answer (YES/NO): NO